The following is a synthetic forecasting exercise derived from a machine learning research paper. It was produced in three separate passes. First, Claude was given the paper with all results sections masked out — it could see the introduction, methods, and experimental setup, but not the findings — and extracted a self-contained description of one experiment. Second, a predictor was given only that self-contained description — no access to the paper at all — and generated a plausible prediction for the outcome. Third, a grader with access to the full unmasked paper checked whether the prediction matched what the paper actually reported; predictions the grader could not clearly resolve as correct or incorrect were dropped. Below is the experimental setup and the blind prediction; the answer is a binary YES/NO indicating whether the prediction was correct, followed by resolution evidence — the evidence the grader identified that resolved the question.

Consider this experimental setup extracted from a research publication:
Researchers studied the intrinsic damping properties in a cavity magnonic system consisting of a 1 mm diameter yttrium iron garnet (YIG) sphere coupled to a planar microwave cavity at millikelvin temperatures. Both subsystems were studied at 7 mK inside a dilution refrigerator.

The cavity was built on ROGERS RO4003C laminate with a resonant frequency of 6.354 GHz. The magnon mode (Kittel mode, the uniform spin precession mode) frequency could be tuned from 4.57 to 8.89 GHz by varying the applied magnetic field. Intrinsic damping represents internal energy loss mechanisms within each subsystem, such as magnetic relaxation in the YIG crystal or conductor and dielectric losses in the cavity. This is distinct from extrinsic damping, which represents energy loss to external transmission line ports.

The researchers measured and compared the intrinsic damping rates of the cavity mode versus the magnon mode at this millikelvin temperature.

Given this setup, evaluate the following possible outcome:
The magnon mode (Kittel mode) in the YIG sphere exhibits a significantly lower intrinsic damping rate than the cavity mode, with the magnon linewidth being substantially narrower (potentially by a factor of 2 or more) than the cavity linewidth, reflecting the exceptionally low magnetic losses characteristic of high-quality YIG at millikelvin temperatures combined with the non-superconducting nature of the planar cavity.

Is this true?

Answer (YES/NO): YES